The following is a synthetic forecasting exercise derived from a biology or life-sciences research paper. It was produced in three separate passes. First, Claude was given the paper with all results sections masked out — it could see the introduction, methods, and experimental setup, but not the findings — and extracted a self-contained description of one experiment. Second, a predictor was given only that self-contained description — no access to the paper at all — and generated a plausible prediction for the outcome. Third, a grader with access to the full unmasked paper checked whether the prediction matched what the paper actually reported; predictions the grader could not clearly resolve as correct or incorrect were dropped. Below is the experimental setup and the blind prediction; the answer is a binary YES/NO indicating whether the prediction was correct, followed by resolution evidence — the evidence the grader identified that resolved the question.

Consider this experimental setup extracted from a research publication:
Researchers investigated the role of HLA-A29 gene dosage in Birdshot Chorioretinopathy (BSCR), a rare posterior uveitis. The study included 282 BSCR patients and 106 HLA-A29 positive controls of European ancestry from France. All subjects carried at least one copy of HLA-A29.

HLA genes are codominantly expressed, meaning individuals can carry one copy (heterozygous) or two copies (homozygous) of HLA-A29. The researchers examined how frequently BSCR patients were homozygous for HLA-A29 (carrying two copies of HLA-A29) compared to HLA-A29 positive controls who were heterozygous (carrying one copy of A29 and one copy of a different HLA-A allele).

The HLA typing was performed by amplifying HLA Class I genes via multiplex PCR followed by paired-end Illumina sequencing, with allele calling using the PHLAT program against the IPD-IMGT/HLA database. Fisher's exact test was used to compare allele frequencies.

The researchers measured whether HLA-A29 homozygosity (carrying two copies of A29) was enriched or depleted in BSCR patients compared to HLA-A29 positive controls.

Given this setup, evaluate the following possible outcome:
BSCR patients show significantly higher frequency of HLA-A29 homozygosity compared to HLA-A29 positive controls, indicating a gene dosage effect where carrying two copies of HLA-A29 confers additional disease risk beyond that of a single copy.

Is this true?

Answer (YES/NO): YES